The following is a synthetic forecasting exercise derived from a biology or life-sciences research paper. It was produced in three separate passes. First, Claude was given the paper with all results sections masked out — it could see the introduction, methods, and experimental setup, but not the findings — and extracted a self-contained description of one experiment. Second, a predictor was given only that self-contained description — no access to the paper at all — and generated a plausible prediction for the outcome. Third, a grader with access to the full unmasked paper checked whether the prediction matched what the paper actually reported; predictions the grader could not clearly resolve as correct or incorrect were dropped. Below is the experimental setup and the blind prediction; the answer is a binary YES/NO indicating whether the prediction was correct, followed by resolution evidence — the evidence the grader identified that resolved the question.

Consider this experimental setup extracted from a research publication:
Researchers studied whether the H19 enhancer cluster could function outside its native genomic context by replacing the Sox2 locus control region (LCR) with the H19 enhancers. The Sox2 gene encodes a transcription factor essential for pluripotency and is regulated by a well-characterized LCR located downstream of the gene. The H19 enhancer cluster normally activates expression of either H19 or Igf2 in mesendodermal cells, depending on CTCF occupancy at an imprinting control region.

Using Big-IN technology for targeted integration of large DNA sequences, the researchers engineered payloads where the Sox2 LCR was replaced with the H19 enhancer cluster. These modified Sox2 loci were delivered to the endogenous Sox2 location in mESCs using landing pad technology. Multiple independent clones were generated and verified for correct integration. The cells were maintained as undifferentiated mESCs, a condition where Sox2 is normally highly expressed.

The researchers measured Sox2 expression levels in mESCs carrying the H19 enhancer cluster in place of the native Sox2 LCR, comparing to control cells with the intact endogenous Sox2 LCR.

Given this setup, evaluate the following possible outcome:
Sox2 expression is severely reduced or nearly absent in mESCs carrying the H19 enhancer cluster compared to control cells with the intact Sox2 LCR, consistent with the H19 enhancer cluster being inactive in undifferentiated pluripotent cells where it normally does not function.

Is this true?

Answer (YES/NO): YES